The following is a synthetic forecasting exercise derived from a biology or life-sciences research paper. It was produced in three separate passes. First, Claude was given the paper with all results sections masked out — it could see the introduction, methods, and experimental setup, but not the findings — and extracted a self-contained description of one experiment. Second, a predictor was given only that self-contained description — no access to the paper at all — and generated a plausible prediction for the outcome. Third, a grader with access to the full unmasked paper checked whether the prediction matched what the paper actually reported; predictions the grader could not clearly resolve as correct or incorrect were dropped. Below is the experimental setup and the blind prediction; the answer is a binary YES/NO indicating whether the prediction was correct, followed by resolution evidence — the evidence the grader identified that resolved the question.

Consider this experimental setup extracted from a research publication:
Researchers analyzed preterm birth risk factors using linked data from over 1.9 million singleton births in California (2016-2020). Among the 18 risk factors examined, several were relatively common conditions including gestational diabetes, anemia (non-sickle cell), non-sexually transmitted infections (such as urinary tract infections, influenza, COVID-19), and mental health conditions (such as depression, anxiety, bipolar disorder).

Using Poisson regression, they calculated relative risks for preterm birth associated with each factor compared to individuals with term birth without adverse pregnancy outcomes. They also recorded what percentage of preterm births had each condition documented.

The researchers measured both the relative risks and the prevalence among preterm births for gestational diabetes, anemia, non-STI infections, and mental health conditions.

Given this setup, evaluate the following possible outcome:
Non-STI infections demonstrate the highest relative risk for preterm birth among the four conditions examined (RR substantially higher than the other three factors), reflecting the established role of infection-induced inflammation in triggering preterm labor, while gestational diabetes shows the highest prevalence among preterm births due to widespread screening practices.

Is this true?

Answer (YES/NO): NO